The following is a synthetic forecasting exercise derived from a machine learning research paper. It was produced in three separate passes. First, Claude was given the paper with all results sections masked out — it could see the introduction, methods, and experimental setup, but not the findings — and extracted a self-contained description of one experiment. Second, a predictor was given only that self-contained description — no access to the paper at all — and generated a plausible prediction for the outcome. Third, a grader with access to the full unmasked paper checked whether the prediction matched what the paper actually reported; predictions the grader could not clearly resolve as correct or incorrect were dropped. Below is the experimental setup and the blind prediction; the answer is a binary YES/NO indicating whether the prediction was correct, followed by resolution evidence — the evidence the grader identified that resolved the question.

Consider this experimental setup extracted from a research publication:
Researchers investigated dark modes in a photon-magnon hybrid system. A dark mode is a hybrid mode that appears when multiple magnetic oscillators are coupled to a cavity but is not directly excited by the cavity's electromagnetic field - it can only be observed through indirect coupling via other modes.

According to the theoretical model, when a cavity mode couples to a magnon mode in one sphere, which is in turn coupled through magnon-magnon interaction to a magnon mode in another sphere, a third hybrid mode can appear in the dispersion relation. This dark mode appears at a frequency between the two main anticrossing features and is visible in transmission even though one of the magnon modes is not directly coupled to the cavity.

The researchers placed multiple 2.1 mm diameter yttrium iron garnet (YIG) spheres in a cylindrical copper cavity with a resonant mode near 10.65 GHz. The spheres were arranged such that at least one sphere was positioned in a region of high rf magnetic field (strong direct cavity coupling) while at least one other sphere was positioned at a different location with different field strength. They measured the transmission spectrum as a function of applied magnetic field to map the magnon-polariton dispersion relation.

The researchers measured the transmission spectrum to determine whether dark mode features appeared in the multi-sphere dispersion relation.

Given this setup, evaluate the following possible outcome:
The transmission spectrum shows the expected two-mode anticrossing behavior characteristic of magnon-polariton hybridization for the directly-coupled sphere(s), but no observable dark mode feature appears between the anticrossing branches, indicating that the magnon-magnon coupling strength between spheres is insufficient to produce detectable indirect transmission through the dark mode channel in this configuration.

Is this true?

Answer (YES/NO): NO